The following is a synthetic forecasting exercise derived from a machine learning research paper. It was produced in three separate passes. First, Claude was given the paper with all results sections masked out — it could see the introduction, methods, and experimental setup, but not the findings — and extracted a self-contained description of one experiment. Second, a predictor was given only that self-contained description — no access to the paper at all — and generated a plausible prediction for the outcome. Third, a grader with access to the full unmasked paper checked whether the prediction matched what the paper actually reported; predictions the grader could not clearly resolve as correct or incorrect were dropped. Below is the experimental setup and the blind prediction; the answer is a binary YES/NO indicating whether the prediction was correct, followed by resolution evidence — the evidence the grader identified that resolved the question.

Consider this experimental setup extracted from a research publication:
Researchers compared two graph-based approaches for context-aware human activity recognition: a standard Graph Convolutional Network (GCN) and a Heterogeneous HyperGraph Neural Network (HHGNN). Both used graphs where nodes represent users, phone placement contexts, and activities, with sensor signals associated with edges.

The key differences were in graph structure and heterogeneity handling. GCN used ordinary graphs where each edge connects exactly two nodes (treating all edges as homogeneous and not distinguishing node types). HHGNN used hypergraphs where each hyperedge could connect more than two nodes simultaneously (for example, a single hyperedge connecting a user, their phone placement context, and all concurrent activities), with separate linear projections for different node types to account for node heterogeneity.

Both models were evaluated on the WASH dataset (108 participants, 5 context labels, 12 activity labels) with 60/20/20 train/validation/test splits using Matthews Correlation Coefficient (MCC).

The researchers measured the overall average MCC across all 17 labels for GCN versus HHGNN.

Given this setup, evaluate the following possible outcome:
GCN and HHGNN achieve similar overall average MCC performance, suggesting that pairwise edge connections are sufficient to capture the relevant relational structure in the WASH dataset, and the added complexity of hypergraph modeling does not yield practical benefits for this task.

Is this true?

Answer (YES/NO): NO